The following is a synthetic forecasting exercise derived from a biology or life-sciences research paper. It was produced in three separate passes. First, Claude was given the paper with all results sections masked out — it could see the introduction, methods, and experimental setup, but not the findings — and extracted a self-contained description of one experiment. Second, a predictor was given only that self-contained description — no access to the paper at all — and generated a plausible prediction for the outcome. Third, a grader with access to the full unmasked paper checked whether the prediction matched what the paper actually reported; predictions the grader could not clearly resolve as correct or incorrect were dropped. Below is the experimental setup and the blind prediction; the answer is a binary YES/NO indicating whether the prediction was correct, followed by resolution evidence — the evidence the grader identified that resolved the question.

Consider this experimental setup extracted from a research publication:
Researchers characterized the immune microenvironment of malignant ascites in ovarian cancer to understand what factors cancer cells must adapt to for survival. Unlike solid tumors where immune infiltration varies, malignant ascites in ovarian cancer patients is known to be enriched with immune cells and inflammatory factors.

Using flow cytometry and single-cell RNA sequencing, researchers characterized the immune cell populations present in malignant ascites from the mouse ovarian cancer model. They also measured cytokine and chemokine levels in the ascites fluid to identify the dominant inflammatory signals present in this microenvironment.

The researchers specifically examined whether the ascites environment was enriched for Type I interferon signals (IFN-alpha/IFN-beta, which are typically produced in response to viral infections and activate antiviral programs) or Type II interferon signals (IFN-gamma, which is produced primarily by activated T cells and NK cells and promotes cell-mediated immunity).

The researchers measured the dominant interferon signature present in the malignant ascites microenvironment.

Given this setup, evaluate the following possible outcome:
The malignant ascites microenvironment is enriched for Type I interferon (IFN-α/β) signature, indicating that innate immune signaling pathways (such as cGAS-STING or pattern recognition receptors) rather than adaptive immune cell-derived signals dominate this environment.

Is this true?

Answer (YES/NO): NO